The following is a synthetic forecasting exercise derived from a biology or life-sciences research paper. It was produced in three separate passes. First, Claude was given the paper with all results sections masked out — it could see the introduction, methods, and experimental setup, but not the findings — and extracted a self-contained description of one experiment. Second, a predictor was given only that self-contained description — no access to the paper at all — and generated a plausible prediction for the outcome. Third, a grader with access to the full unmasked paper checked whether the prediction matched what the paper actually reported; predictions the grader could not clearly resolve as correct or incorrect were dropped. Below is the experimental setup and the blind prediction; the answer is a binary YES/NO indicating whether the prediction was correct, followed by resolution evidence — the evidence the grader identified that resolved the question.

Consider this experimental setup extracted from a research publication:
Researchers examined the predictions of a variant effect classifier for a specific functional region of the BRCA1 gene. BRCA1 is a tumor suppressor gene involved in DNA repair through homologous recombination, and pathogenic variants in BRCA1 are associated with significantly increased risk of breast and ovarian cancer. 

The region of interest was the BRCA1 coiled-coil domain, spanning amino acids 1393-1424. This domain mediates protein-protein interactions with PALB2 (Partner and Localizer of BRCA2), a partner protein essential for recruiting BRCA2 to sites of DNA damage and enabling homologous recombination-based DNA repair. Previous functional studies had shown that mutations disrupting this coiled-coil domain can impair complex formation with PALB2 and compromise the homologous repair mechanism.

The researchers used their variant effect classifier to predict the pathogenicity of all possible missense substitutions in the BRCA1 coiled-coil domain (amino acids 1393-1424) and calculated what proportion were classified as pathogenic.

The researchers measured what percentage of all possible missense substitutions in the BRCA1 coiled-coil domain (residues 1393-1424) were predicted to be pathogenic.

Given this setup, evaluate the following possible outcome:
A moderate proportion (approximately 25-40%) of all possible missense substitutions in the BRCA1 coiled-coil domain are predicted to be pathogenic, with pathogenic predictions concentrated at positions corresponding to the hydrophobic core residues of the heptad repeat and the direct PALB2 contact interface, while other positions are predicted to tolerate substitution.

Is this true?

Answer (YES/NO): NO